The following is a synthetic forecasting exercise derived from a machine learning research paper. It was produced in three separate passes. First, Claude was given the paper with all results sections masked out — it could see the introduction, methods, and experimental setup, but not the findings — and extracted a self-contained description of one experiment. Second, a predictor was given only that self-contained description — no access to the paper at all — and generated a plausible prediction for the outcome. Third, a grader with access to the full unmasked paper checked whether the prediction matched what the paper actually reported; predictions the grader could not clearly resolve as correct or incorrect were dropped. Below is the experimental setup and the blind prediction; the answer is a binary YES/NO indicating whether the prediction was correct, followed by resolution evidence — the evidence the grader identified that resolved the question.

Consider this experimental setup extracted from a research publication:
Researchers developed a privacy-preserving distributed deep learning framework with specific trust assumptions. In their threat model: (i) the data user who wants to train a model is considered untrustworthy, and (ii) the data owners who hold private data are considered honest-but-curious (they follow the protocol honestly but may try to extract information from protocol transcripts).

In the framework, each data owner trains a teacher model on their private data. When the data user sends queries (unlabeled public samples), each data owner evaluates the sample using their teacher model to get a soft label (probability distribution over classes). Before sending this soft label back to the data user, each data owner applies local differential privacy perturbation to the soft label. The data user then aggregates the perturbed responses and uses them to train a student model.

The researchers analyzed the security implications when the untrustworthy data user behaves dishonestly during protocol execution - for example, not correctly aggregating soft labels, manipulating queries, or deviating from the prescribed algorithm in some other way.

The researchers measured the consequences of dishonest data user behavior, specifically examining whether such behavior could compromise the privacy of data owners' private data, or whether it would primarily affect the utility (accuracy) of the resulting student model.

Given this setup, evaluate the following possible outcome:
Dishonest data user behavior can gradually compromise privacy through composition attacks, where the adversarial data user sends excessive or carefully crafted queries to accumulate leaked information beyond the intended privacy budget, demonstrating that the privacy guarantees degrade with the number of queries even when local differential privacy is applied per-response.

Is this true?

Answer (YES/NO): NO